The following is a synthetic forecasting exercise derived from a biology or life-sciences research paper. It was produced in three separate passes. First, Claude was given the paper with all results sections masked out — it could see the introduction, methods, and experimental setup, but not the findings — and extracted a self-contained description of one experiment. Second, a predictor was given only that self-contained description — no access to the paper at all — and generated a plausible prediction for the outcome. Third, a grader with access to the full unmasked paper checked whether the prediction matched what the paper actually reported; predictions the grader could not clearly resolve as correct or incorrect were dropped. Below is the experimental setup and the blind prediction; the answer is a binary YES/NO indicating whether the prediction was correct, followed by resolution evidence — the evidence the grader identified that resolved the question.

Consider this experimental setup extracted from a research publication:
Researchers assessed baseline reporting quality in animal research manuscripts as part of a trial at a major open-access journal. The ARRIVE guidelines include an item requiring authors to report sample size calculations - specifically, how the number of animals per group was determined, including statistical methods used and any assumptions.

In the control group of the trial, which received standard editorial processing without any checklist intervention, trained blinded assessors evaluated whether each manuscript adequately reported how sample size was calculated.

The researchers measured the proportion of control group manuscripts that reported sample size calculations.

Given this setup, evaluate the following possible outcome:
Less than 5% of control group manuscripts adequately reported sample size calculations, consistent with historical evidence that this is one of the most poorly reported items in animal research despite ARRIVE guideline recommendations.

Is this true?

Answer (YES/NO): YES